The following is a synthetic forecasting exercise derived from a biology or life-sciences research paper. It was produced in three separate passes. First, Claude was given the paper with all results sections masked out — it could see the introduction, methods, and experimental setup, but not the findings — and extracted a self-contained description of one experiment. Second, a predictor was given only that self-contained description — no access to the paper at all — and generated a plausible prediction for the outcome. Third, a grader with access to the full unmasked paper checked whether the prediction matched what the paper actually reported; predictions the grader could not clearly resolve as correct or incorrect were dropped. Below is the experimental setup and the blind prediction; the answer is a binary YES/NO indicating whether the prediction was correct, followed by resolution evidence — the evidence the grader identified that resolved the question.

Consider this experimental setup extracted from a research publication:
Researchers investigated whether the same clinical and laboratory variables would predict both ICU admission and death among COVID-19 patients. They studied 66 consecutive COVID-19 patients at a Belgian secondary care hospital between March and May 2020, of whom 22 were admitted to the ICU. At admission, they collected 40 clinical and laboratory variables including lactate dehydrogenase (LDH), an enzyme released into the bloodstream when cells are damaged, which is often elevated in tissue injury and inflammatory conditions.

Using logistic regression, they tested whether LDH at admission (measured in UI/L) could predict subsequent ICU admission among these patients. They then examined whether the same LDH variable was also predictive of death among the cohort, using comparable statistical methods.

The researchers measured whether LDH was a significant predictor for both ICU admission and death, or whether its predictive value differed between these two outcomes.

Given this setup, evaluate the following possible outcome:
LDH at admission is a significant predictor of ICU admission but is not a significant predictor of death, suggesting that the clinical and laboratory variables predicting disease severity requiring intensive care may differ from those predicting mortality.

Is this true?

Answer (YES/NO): YES